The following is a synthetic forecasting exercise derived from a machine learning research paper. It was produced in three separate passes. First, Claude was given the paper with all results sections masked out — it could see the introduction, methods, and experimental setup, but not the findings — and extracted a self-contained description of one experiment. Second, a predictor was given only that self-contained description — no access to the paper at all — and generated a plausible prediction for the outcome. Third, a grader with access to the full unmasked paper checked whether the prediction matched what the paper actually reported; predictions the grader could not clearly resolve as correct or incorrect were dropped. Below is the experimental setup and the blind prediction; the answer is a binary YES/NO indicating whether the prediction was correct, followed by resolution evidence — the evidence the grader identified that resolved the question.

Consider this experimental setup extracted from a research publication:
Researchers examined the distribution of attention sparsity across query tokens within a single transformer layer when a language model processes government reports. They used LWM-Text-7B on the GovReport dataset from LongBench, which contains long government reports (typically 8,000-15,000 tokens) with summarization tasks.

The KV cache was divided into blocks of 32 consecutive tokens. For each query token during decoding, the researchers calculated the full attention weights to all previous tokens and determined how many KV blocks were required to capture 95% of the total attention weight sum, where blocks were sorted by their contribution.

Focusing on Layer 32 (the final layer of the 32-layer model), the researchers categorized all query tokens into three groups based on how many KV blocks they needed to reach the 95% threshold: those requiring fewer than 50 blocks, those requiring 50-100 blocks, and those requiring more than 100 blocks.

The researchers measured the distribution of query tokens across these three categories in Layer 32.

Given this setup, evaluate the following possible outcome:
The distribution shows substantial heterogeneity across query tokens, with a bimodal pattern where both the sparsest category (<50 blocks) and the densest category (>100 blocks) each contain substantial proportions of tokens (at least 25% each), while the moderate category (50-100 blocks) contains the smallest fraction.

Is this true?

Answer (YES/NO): NO